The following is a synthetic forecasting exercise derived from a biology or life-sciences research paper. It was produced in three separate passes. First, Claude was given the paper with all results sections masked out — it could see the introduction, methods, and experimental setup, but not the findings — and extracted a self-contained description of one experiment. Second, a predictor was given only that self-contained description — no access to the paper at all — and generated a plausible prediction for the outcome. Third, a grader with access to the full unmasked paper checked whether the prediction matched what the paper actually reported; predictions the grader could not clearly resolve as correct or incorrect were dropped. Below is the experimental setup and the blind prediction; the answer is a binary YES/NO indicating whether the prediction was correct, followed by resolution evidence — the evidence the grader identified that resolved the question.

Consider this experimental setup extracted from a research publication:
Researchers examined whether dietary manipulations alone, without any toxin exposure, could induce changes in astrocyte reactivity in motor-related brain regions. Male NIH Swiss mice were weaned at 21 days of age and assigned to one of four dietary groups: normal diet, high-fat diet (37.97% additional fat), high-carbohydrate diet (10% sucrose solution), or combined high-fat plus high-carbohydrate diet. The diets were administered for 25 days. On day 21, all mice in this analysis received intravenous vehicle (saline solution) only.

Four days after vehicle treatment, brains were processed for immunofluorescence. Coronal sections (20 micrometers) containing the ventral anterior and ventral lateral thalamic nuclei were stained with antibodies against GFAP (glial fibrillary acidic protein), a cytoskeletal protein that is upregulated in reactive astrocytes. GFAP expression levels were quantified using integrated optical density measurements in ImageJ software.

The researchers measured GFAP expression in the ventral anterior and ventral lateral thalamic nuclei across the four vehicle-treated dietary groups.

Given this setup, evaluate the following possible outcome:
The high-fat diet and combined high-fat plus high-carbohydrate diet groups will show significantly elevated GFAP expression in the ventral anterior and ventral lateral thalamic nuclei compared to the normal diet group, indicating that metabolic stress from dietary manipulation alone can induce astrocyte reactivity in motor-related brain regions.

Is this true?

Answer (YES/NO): NO